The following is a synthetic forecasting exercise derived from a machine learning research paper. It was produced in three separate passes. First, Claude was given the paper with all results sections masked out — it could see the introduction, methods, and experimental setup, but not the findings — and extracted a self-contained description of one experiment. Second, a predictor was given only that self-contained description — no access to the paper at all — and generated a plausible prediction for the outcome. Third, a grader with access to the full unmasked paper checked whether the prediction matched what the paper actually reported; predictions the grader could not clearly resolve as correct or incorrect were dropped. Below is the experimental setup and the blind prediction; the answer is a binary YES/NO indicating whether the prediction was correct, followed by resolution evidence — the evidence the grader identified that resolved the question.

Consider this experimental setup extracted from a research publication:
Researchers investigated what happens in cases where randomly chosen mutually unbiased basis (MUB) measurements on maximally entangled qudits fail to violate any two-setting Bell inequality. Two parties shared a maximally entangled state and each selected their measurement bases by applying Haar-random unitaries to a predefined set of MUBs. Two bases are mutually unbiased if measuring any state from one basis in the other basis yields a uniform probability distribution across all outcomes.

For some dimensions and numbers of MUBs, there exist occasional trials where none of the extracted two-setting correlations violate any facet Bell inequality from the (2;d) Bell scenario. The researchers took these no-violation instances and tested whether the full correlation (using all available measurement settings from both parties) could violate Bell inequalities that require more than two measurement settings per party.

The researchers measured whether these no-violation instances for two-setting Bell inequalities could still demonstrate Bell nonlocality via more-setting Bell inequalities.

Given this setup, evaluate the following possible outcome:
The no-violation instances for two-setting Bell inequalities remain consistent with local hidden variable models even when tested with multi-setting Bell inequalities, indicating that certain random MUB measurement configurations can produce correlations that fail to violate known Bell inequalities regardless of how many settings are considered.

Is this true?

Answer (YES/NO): NO